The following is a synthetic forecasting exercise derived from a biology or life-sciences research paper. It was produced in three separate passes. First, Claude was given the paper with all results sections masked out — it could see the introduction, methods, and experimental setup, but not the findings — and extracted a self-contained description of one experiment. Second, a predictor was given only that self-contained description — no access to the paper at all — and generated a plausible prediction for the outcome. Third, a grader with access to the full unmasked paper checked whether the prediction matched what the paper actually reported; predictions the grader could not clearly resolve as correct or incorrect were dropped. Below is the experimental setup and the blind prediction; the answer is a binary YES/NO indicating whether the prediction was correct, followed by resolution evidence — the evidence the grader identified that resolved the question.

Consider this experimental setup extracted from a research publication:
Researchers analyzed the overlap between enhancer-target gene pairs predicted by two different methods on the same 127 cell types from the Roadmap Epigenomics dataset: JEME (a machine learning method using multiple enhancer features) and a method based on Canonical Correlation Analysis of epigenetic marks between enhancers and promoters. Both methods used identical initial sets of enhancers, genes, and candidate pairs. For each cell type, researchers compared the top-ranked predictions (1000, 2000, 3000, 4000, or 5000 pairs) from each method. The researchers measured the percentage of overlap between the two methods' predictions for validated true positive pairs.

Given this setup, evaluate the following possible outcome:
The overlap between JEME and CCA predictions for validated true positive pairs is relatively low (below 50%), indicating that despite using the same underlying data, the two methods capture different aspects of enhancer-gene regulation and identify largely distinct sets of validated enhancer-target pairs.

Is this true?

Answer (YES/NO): YES